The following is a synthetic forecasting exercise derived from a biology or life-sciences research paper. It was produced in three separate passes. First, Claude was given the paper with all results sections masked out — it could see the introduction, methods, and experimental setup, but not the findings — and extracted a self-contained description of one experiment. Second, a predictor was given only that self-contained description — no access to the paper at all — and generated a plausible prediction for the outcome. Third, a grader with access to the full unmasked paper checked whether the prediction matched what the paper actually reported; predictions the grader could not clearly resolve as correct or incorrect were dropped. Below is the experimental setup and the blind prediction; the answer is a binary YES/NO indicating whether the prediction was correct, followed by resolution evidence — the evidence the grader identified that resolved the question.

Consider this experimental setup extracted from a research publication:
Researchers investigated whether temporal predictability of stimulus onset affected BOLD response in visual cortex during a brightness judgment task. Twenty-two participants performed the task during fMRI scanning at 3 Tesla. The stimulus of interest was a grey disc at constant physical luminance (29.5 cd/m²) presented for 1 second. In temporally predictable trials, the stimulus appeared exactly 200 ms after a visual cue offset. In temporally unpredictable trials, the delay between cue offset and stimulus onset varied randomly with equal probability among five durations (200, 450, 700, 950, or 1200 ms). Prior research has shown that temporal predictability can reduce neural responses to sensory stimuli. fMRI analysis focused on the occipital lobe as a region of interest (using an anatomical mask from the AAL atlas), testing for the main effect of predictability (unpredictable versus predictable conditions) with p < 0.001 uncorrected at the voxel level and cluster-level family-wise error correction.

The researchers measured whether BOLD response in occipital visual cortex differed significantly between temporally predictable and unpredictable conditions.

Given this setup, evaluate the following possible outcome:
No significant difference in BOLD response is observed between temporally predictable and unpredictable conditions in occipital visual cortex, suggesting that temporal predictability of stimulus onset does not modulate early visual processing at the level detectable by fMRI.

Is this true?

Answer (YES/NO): YES